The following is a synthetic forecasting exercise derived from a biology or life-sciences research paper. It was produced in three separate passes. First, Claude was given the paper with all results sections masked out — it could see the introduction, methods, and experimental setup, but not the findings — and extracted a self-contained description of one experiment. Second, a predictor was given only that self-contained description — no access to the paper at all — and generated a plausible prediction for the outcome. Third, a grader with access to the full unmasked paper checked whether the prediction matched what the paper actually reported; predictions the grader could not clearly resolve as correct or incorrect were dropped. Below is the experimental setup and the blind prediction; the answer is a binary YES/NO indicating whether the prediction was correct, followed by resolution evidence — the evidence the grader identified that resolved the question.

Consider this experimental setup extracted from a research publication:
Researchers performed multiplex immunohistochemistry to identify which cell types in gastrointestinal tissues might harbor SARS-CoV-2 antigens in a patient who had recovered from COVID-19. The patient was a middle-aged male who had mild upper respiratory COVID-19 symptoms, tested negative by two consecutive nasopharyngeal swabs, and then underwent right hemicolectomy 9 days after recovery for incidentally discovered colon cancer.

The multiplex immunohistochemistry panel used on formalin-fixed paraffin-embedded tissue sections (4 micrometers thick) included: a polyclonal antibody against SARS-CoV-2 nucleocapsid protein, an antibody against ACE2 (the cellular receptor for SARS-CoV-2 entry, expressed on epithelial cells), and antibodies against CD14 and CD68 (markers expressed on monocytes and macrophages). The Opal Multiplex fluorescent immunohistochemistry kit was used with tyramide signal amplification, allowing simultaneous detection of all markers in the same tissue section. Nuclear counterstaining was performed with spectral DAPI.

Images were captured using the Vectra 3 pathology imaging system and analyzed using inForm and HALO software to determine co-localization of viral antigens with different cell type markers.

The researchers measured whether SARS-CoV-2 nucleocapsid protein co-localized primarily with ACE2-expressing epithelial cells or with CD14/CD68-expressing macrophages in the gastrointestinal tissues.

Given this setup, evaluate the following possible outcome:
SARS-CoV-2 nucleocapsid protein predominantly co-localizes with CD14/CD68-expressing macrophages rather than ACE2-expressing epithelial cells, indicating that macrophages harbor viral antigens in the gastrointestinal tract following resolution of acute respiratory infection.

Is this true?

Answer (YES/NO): NO